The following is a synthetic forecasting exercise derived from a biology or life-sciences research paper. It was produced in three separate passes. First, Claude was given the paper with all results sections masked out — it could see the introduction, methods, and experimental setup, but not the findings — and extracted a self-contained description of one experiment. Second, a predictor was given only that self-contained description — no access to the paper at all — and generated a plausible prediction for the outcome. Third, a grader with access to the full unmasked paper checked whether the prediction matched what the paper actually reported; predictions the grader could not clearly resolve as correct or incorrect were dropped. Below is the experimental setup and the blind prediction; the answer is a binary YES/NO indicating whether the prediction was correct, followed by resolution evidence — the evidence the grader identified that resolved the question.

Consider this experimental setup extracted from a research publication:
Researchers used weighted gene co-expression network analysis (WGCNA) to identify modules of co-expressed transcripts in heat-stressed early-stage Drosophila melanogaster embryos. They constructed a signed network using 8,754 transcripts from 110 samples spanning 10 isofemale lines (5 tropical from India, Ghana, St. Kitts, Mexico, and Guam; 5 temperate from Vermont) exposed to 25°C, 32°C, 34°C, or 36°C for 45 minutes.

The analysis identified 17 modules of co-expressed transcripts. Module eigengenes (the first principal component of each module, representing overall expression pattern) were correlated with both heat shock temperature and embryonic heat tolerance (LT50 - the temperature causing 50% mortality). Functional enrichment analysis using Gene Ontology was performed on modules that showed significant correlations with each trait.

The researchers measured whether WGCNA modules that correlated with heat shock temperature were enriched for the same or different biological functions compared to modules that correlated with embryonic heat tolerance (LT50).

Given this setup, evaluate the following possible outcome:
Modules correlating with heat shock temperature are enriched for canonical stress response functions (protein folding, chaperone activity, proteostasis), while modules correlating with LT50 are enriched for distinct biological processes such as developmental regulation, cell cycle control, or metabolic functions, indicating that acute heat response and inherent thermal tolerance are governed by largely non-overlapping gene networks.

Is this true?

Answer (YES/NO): YES